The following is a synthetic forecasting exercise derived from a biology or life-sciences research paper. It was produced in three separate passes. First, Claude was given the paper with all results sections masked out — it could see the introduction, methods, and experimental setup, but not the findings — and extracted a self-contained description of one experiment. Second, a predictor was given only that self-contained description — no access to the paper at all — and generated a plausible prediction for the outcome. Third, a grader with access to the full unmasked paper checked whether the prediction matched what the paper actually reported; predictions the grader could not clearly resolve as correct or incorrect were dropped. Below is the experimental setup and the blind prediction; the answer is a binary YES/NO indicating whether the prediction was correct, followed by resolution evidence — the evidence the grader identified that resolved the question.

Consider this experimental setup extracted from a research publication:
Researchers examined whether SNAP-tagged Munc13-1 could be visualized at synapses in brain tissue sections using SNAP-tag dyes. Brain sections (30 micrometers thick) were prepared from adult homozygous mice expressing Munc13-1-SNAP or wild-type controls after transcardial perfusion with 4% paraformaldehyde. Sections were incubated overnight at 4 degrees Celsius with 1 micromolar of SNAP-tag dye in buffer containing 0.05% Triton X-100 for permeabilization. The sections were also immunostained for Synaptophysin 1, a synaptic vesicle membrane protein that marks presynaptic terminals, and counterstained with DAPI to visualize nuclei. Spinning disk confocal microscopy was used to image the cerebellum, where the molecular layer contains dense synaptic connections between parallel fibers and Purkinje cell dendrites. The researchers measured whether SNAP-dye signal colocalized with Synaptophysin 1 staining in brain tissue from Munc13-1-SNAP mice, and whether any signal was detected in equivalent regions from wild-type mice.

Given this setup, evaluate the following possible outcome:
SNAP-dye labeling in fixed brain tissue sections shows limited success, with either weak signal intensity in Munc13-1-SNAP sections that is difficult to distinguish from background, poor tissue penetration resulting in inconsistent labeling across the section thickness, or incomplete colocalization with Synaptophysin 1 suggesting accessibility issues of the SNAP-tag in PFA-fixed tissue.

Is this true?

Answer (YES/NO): NO